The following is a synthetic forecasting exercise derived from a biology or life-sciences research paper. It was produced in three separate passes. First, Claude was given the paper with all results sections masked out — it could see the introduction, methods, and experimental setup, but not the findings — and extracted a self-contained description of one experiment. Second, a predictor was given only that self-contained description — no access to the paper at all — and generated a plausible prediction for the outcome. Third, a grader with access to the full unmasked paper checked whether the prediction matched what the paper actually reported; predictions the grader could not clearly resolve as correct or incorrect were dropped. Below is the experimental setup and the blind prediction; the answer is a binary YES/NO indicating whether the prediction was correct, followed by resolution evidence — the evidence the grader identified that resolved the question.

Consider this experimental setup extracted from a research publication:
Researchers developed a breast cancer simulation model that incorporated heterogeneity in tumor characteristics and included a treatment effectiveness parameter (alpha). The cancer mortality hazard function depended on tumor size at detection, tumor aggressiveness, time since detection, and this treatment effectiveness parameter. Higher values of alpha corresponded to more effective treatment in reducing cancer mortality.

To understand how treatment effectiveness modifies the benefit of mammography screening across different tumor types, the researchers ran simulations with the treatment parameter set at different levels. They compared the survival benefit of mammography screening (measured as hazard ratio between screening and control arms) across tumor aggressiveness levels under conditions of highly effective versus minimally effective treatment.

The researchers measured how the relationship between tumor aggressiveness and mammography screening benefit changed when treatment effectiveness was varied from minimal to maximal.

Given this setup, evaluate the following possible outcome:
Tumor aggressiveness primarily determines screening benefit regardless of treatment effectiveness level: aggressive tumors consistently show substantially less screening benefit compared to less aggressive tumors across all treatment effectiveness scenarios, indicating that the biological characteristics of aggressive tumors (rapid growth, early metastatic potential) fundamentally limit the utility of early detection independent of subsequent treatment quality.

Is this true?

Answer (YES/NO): NO